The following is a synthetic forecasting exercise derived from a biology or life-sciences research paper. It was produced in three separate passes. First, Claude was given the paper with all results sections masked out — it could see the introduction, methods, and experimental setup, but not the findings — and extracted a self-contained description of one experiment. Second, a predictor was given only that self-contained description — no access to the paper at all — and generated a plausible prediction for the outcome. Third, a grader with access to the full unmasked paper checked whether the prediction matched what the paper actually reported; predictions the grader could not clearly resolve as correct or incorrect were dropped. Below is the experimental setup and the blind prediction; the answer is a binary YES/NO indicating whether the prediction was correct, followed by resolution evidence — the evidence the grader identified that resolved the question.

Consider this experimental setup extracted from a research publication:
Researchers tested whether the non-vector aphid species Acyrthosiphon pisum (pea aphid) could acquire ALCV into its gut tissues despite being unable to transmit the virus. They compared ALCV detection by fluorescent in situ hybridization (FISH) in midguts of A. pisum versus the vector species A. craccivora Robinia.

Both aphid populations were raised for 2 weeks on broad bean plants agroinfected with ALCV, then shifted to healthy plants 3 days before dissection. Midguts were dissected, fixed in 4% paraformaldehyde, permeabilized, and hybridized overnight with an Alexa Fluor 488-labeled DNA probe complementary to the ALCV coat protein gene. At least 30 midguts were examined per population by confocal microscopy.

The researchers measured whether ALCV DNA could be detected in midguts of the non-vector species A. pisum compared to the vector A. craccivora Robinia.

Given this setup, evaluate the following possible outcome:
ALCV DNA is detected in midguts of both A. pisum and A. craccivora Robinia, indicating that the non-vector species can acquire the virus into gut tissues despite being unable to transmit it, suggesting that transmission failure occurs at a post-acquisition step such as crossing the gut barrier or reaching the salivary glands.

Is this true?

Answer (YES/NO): NO